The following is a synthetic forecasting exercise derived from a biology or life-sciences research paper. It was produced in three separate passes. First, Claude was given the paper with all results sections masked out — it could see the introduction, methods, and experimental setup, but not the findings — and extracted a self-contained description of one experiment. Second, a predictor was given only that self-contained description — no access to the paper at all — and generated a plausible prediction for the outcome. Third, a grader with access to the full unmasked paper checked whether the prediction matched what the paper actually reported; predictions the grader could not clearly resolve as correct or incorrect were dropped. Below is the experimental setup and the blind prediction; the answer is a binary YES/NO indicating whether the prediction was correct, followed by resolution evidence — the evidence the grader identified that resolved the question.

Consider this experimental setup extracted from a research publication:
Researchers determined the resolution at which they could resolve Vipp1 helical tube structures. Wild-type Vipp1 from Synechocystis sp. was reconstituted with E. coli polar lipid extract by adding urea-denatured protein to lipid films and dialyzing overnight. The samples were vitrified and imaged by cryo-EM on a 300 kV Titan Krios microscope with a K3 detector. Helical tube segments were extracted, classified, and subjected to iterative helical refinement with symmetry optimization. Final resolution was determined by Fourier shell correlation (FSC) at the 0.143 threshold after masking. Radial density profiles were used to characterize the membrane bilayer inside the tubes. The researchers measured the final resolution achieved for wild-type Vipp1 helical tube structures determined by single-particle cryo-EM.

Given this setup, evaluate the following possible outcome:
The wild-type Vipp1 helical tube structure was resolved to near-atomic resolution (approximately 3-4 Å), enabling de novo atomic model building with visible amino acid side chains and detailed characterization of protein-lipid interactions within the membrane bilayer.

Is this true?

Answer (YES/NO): NO